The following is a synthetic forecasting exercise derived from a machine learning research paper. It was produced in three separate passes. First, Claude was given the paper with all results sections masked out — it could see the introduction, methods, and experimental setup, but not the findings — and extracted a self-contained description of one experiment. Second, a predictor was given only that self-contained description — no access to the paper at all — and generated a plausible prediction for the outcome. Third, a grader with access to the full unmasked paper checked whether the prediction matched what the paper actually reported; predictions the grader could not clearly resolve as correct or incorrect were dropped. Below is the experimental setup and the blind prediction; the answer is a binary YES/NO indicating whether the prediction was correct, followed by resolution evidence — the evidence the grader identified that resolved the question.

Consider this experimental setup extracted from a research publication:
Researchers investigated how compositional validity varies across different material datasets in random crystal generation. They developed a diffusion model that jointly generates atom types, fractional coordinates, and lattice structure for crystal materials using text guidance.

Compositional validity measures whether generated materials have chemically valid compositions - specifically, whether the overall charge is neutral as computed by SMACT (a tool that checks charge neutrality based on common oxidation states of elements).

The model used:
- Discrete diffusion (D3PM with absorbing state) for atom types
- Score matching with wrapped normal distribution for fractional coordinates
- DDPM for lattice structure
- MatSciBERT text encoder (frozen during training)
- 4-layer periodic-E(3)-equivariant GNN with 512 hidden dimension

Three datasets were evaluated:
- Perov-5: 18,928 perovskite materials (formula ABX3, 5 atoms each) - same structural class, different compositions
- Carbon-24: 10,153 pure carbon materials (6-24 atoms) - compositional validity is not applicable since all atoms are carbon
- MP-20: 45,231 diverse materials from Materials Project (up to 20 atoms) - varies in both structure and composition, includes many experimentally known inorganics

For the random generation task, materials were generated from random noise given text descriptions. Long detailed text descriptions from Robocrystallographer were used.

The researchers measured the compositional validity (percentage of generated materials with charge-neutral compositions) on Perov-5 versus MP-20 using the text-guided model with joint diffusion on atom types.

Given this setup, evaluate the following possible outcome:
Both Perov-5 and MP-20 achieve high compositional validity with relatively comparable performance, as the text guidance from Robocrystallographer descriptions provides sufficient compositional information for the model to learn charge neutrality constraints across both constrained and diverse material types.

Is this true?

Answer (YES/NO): NO